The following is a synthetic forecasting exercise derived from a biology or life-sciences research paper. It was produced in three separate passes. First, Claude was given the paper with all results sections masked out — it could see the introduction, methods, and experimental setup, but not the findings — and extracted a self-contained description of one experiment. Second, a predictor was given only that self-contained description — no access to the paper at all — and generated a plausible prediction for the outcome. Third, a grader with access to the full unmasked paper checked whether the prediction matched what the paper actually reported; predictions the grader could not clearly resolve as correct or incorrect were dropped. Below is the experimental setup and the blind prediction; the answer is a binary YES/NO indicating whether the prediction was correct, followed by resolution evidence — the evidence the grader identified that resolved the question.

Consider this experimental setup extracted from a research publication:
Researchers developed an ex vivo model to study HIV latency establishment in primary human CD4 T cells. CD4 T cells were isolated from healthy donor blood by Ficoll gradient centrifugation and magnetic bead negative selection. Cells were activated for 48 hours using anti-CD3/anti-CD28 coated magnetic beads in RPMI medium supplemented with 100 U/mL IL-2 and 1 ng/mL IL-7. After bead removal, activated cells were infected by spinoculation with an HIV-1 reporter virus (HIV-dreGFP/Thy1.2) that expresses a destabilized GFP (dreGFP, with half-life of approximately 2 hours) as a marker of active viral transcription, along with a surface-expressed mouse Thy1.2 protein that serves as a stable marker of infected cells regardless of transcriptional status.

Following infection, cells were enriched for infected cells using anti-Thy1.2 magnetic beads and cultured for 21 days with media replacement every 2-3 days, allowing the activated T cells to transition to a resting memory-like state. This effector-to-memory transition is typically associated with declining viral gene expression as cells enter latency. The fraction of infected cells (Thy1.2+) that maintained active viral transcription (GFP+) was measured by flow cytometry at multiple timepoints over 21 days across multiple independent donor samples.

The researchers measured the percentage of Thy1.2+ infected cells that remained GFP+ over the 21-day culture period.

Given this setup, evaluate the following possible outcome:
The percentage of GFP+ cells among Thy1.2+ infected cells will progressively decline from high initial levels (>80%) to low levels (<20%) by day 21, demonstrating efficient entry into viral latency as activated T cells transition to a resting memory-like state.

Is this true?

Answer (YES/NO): NO